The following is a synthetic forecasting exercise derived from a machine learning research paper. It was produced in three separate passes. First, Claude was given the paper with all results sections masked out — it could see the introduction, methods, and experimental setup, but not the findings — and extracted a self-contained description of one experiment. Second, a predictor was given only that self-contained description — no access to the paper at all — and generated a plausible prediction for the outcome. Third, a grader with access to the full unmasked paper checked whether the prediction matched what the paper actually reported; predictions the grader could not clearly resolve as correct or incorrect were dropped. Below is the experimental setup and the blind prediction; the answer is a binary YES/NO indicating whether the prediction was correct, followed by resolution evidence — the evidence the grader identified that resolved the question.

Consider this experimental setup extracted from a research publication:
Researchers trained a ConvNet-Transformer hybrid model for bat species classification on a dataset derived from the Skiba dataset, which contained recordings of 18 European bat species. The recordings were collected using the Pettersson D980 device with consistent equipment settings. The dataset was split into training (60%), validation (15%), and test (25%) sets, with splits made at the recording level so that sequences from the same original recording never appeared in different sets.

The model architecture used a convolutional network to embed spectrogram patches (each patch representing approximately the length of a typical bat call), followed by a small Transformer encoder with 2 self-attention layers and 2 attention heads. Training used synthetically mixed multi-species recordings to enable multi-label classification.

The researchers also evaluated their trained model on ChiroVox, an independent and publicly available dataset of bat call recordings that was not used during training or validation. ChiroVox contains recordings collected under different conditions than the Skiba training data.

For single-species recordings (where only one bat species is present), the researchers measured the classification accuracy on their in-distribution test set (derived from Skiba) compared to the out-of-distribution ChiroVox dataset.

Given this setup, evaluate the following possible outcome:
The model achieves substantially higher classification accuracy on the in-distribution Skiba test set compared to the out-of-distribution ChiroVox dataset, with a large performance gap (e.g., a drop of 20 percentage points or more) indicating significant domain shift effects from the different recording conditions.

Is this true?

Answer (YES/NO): NO